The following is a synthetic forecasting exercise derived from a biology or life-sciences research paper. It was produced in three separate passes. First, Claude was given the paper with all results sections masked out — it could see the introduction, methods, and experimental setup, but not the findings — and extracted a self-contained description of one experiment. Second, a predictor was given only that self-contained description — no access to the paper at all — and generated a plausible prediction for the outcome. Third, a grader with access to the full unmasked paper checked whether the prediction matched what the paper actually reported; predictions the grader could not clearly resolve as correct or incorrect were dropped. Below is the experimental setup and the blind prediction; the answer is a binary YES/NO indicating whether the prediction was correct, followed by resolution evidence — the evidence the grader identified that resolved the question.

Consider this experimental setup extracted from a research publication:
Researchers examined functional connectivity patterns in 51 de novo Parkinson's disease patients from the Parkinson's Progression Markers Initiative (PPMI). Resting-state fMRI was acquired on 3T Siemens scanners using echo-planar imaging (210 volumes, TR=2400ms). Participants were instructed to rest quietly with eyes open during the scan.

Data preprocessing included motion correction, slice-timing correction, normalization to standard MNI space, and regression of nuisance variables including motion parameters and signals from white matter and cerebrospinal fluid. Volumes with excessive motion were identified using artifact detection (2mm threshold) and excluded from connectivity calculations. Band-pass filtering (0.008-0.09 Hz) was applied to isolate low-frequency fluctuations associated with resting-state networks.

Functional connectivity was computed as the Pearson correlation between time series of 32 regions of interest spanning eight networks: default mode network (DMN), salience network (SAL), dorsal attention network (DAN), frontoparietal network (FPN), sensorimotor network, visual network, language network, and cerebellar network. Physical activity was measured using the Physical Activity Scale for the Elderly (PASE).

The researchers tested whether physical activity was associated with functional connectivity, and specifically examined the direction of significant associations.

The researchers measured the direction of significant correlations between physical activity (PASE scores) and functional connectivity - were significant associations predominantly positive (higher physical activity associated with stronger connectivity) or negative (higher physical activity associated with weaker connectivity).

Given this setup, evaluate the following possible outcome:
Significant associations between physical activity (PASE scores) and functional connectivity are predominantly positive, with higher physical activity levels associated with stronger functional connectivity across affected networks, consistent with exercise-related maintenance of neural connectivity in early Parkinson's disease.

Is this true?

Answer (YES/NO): YES